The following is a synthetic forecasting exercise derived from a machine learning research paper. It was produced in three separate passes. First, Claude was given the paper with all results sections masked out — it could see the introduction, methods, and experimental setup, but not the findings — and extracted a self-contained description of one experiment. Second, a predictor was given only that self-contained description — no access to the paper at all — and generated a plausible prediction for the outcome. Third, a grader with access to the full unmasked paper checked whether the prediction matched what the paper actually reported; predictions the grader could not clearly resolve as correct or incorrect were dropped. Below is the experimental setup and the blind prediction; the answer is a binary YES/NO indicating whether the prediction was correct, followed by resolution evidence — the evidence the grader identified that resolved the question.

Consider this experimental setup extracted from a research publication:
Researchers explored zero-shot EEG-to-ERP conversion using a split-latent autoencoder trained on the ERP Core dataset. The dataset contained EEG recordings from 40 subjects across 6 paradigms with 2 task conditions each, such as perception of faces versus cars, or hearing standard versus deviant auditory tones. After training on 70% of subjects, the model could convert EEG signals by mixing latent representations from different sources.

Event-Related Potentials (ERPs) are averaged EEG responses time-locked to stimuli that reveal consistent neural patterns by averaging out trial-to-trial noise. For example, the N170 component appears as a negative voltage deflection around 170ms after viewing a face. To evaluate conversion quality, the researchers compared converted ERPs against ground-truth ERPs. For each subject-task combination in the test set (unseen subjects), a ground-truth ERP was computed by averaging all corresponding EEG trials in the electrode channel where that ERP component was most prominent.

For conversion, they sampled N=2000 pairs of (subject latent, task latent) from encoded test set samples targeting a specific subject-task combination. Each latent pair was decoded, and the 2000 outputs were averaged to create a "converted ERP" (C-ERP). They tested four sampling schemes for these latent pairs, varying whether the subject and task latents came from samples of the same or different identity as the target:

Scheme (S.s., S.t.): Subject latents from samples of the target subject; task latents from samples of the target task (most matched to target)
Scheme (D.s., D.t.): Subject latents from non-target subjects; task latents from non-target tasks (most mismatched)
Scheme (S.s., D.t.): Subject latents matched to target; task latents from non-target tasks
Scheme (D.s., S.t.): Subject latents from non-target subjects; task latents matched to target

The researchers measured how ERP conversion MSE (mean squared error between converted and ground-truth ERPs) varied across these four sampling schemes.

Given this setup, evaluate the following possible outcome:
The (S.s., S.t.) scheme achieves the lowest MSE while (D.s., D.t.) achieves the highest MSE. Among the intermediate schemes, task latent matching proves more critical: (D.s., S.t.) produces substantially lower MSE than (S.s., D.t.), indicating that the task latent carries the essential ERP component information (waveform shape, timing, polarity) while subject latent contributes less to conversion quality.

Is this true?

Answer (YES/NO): NO